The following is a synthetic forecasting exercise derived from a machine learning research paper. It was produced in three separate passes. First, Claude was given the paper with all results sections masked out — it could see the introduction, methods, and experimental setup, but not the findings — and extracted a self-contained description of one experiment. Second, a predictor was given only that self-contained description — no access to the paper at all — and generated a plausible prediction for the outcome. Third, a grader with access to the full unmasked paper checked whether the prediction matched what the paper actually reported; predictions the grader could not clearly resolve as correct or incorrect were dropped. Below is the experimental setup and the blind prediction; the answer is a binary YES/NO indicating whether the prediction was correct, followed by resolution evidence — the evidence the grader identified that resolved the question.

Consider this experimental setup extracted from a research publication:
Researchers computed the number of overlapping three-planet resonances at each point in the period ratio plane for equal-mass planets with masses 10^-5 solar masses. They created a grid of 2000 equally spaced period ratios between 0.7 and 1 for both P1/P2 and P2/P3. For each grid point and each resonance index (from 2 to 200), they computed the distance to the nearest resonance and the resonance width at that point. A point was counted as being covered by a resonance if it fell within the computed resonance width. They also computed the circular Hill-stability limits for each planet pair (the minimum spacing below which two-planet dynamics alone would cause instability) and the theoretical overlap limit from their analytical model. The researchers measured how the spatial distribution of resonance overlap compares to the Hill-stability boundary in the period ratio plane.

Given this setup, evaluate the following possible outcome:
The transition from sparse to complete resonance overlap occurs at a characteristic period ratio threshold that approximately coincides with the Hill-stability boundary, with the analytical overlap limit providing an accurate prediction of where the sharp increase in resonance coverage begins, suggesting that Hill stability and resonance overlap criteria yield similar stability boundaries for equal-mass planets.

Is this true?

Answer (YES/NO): NO